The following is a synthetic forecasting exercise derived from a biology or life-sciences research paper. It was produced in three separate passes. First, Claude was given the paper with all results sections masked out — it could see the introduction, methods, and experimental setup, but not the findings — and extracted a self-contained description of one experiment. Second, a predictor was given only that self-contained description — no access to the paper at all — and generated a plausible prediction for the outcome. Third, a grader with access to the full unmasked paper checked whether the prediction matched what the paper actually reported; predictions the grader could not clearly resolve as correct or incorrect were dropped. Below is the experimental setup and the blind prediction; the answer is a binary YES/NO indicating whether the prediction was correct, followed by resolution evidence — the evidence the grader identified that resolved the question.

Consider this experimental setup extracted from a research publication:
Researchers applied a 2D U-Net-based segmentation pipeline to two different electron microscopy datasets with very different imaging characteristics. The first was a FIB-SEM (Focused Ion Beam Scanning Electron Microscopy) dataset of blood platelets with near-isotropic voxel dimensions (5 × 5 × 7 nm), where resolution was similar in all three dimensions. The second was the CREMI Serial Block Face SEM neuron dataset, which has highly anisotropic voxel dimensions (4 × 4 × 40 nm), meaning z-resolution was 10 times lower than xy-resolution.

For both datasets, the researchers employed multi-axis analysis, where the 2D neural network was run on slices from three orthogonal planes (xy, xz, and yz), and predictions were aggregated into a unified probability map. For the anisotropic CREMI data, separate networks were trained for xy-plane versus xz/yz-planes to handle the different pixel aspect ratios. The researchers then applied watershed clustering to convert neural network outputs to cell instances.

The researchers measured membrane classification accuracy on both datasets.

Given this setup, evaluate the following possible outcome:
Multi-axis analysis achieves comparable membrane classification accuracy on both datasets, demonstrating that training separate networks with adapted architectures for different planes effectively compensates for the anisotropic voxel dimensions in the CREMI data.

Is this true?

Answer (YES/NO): NO